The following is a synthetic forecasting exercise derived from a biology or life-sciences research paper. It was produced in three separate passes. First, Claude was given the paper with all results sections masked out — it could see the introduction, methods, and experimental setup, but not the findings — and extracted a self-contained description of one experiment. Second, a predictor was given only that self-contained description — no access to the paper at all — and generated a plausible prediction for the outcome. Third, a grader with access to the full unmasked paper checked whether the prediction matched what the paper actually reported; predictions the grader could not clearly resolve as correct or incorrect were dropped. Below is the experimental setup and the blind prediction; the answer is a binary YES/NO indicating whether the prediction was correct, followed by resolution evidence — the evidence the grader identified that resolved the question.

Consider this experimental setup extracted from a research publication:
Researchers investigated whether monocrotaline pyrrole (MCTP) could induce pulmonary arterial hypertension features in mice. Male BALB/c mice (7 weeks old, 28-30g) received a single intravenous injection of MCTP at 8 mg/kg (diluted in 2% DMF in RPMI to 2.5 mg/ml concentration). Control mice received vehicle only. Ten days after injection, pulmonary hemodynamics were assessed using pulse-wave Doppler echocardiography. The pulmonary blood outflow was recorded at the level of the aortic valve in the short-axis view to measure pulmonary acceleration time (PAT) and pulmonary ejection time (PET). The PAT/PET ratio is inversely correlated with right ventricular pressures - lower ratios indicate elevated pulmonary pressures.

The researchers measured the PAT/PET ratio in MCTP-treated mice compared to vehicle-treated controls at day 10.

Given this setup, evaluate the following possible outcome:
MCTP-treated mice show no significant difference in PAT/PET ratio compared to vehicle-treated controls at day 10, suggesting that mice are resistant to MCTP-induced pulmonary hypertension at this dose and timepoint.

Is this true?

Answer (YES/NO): NO